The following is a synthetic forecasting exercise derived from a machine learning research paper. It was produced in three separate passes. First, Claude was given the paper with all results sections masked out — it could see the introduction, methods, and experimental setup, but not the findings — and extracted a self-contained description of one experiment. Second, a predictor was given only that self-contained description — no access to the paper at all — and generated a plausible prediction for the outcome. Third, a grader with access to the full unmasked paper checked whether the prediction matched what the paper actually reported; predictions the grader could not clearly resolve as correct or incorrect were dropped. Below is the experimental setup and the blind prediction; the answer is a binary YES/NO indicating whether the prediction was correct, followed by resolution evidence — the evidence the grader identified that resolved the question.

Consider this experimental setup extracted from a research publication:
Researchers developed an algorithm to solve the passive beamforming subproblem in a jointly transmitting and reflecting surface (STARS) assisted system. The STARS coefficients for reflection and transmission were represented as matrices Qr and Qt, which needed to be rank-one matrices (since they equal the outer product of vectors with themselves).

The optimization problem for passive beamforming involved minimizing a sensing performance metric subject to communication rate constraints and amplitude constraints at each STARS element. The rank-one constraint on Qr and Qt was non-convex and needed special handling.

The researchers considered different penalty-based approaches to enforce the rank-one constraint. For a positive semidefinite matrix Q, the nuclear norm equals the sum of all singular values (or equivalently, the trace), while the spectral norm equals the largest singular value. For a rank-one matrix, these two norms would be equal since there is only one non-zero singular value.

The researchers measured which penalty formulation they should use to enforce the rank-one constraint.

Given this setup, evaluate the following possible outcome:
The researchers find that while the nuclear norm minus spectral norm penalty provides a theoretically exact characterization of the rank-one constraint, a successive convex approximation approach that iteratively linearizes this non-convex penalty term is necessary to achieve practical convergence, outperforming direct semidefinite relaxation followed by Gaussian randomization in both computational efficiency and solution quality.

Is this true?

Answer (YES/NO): NO